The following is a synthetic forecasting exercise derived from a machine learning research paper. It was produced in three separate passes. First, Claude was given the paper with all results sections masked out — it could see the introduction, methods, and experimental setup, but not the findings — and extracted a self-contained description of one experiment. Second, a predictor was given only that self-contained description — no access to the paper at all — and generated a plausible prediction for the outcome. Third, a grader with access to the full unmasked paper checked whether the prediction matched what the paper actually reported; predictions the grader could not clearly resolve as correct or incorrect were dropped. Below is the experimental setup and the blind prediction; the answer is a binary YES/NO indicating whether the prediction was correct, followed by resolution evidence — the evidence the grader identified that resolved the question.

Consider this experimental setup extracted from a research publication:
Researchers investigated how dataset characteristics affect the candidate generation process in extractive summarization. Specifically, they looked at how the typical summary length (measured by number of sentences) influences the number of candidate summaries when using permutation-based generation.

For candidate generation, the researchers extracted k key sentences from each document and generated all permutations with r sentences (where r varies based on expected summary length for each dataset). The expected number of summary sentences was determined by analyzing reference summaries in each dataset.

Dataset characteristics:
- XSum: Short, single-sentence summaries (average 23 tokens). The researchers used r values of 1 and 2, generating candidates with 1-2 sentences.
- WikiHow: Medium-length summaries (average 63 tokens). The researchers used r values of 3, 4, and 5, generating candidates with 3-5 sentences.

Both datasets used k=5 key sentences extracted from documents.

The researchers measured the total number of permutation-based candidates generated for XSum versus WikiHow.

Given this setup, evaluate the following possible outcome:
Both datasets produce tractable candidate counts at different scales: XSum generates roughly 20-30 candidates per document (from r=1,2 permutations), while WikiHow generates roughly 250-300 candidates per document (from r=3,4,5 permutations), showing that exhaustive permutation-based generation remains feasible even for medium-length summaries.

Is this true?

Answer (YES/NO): NO